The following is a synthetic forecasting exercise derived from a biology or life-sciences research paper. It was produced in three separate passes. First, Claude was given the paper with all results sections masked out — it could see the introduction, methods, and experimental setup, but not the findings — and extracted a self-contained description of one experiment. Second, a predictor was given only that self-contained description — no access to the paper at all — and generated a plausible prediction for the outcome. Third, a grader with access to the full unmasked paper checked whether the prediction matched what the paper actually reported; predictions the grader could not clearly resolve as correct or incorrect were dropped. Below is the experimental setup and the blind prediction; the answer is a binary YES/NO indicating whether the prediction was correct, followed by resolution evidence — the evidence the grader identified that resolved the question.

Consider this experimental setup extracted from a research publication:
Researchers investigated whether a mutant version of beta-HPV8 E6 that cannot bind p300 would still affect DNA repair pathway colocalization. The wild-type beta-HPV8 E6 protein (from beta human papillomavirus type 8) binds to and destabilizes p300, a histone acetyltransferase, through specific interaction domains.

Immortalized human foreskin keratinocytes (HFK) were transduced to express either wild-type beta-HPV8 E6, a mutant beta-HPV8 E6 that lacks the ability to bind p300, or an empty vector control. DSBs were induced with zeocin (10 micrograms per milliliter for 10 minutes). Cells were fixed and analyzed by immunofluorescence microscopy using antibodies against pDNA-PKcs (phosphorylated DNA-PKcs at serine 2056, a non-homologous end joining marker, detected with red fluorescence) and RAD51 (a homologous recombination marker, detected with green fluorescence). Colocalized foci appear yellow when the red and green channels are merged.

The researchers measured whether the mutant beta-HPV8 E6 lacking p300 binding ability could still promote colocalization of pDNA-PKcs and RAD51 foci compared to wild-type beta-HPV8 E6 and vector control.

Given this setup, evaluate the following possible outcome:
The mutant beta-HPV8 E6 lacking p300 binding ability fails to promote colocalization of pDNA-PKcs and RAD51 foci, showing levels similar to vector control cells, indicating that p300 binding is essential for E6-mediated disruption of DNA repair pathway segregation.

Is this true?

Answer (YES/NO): YES